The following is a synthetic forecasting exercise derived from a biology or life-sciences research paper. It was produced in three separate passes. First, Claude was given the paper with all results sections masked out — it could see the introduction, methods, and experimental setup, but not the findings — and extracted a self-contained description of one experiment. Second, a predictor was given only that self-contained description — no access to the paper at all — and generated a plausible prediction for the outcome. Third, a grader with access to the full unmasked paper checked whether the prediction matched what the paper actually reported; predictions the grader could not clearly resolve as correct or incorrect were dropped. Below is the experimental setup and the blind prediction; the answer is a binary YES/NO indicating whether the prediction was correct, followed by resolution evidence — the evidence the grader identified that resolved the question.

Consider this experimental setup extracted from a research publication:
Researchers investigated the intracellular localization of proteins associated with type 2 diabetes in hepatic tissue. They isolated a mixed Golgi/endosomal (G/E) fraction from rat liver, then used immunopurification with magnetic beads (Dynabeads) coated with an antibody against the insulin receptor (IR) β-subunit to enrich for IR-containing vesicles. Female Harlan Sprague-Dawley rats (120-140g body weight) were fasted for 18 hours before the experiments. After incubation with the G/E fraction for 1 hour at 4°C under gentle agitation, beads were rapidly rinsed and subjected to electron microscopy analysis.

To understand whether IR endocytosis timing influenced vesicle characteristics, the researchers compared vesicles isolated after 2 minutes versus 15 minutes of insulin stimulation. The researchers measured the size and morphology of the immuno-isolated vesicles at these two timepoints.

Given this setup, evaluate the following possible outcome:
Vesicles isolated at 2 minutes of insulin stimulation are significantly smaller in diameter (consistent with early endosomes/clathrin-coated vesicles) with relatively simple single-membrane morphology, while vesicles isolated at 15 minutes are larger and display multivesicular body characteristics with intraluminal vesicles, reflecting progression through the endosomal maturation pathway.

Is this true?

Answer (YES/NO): NO